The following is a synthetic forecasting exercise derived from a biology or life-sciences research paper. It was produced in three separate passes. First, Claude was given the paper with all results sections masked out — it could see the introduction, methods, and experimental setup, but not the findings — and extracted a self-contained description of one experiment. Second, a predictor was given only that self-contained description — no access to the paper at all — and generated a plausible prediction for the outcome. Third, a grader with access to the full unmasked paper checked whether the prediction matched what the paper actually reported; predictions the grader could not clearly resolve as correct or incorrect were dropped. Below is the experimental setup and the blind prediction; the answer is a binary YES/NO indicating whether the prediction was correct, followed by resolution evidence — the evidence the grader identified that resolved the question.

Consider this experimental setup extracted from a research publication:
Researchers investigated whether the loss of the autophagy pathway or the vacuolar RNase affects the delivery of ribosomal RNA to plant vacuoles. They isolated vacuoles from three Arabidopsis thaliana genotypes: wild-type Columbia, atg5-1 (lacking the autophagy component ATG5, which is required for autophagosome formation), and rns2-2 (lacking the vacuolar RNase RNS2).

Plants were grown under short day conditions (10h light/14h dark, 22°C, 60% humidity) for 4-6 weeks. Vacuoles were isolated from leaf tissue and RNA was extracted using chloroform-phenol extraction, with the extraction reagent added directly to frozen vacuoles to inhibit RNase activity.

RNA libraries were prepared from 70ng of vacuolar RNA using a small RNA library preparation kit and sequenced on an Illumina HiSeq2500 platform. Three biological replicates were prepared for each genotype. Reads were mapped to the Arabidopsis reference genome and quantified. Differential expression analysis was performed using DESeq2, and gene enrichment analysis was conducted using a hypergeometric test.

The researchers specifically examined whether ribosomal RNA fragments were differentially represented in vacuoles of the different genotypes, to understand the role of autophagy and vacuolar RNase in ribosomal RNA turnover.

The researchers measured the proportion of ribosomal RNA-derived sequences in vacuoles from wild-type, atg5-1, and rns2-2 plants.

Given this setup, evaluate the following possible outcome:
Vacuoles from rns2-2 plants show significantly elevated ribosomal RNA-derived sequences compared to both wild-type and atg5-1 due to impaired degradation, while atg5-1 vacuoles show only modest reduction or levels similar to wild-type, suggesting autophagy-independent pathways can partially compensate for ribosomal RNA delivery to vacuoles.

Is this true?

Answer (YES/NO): NO